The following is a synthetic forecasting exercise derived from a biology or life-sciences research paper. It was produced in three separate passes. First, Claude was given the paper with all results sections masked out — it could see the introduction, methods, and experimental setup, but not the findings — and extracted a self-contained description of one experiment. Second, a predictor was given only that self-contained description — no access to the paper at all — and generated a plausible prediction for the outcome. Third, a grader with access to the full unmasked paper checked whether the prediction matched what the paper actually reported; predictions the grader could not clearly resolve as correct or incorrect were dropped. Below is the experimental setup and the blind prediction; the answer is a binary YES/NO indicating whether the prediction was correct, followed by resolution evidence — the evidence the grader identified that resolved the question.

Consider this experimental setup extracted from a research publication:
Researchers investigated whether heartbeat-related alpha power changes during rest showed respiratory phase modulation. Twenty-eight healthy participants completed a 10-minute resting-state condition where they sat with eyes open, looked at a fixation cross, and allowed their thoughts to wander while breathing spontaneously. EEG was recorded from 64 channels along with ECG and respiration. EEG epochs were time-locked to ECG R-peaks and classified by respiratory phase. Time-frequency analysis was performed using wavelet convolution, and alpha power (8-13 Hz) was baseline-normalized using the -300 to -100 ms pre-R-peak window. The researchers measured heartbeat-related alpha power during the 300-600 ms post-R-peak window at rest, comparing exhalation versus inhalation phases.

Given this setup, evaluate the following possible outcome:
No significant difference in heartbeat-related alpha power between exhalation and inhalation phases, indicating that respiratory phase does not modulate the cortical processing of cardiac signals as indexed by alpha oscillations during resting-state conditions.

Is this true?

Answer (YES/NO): YES